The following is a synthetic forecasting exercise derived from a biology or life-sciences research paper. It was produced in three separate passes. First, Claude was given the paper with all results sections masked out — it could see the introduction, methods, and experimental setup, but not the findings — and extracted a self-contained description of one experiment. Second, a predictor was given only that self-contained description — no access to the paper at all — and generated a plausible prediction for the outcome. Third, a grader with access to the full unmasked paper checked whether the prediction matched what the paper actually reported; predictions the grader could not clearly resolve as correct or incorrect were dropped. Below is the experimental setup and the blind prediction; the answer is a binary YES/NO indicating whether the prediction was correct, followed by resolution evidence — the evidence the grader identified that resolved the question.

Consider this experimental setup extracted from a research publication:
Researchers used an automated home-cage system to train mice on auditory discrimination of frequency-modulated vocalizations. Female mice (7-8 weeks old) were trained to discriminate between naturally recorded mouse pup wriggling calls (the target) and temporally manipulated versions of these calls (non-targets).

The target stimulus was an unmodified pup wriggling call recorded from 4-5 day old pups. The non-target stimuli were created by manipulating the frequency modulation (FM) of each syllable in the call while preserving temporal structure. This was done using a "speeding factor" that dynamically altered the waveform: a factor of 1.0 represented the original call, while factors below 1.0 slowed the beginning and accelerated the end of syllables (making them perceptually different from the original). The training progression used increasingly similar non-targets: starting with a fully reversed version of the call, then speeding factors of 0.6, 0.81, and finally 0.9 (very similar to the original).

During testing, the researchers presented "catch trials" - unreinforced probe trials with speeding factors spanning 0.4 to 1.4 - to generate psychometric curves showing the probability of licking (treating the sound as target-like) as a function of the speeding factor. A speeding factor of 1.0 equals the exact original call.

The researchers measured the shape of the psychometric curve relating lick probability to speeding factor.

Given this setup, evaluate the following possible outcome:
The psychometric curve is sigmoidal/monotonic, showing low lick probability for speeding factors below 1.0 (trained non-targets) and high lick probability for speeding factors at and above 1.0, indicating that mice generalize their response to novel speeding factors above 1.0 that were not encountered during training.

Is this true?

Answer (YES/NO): NO